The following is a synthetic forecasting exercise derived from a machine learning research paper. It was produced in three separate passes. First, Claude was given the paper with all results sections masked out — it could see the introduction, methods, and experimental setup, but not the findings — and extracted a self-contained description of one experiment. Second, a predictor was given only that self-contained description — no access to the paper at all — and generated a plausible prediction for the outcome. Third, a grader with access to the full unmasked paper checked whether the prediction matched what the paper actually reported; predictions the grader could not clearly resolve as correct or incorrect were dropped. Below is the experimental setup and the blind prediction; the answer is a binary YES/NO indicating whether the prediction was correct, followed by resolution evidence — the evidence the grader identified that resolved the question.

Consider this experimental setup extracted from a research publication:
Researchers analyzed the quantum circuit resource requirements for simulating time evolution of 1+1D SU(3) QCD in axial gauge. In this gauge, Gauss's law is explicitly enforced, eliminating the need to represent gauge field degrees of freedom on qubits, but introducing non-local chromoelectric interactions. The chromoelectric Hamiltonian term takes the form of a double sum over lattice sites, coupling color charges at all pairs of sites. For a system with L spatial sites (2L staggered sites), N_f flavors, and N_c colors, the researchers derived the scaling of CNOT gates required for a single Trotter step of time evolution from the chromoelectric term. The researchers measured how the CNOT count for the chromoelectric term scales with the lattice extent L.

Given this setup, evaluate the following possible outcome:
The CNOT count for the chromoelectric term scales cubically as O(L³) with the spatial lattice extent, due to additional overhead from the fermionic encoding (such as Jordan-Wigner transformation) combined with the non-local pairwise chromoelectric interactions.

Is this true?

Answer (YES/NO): NO